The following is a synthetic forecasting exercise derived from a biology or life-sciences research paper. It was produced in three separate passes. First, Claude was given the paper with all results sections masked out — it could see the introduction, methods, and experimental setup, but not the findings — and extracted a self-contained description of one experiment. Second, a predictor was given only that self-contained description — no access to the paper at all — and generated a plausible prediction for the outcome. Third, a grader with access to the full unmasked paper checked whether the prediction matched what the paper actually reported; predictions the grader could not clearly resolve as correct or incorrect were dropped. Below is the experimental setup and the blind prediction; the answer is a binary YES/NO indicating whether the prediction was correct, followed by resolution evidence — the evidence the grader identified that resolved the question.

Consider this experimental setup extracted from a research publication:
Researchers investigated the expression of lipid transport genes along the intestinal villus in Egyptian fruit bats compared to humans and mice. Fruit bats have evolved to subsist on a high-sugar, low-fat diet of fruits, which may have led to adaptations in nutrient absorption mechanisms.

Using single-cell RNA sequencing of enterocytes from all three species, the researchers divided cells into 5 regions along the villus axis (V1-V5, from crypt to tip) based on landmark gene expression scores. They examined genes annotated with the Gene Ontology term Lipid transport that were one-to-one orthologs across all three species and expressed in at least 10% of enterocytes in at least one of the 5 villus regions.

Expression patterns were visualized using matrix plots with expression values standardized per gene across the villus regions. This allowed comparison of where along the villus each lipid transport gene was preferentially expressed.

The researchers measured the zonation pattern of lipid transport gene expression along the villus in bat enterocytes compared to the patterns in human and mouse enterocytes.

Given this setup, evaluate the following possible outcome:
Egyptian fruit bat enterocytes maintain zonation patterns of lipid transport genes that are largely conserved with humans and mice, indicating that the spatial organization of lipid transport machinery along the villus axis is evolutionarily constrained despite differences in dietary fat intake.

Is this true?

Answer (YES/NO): NO